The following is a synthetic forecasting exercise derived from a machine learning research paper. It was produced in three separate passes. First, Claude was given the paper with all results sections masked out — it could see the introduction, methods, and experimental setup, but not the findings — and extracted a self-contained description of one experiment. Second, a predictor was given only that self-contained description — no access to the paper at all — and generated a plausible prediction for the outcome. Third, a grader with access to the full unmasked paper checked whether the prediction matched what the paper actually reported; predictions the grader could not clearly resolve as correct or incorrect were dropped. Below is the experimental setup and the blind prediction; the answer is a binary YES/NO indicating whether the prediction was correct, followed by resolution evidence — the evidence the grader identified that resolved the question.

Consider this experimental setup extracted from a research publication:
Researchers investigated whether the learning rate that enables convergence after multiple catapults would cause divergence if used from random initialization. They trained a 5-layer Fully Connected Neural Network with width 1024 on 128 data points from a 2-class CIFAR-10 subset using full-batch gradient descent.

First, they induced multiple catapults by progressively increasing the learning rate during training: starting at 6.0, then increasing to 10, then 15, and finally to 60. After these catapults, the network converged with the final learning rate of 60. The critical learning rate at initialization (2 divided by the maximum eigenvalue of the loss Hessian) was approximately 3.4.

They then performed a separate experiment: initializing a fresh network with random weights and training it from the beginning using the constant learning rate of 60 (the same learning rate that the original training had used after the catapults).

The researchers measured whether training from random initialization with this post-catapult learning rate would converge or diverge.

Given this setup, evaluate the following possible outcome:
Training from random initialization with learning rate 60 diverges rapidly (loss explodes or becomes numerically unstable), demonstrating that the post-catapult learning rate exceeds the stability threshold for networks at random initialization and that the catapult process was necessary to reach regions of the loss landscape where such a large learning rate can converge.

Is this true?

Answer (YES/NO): YES